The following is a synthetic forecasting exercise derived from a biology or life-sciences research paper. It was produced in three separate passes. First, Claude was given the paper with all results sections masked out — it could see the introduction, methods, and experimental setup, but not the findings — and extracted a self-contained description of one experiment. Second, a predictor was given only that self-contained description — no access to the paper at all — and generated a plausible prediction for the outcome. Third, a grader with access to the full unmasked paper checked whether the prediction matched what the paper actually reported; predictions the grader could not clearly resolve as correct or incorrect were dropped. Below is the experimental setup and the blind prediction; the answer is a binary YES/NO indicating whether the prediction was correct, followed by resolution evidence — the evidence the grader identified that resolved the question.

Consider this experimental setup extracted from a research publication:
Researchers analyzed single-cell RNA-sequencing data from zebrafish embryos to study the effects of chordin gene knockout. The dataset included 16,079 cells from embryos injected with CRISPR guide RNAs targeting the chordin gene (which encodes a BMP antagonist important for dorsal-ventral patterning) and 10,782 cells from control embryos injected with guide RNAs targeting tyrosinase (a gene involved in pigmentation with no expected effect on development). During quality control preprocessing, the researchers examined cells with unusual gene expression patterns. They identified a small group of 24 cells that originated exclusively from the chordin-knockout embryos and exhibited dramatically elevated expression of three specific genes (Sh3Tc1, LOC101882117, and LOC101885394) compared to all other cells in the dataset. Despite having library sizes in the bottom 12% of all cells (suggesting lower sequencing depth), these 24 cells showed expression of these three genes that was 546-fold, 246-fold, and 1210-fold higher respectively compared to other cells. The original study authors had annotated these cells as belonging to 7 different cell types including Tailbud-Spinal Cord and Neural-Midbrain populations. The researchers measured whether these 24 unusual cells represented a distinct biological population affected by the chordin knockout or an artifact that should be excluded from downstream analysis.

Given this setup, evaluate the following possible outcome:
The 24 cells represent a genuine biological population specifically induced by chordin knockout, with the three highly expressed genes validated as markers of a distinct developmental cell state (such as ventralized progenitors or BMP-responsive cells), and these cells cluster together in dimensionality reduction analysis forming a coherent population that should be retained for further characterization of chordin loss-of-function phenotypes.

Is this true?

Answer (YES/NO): NO